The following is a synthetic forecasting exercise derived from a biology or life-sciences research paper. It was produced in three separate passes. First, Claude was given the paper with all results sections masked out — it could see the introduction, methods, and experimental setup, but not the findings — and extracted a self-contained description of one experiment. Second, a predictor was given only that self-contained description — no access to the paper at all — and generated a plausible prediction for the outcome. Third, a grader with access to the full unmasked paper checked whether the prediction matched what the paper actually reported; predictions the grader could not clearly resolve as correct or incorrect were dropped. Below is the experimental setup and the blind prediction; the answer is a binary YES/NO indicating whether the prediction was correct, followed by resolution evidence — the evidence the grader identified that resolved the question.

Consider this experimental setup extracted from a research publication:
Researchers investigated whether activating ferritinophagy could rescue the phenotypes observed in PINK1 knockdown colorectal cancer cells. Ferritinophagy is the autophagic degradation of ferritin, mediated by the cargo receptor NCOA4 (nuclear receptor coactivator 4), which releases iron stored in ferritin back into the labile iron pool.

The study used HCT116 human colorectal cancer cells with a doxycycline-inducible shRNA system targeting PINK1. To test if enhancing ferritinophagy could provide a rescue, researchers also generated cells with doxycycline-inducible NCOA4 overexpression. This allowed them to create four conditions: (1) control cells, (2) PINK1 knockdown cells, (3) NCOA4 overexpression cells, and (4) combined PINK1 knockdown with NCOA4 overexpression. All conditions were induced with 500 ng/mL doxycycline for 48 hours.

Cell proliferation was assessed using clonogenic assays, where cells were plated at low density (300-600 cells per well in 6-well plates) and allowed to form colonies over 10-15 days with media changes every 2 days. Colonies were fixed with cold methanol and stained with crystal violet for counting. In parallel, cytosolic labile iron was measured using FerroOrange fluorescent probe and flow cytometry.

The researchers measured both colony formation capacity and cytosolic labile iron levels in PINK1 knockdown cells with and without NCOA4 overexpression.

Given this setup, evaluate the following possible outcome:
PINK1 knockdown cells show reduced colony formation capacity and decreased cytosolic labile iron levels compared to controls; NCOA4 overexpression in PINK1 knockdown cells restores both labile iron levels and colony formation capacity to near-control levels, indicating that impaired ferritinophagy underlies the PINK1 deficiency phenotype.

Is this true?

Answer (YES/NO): YES